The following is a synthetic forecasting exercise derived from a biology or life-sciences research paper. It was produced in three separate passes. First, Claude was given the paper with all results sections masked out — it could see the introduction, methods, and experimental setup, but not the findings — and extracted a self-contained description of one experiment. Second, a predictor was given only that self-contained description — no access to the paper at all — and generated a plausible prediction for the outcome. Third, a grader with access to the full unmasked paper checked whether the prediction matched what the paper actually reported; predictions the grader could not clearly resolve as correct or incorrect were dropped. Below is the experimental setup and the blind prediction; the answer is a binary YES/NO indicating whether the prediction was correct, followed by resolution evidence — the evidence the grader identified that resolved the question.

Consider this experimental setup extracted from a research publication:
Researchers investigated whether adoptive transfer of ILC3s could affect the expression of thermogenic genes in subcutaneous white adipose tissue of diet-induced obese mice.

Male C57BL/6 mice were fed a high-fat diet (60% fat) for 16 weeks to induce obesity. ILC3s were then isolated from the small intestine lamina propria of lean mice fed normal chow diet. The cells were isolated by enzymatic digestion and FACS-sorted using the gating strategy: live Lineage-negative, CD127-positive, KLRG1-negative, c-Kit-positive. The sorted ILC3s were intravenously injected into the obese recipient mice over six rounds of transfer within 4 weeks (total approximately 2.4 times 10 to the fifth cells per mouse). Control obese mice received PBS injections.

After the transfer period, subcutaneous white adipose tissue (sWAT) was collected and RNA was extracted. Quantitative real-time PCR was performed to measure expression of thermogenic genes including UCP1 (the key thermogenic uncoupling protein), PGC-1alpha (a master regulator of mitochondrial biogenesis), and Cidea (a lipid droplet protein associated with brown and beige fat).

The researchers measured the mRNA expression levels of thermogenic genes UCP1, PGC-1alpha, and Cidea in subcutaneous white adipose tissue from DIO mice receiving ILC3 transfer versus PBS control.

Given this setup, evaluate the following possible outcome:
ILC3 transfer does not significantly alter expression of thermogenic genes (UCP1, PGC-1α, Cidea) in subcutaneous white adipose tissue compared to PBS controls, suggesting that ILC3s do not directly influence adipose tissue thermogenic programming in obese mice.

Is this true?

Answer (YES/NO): NO